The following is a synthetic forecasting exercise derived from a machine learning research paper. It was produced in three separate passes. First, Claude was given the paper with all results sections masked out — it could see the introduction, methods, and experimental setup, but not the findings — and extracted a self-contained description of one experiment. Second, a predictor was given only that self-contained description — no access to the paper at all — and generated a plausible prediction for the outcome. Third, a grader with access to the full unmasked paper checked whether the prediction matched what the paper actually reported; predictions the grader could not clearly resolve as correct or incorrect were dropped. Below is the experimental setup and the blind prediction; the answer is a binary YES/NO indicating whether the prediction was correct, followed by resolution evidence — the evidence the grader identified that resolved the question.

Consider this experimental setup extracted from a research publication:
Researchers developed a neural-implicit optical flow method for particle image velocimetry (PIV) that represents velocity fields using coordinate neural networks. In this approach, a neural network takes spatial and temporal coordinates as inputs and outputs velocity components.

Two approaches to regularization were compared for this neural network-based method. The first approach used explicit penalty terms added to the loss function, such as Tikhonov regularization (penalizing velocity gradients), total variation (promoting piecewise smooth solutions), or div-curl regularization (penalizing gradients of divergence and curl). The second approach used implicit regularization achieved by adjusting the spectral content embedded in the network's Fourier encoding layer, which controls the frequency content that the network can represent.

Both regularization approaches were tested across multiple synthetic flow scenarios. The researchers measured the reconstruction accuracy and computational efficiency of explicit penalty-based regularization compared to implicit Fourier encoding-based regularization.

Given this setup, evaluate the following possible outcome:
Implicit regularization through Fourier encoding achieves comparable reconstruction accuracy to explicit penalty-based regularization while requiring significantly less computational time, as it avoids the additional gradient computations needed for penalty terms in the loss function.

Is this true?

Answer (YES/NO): NO